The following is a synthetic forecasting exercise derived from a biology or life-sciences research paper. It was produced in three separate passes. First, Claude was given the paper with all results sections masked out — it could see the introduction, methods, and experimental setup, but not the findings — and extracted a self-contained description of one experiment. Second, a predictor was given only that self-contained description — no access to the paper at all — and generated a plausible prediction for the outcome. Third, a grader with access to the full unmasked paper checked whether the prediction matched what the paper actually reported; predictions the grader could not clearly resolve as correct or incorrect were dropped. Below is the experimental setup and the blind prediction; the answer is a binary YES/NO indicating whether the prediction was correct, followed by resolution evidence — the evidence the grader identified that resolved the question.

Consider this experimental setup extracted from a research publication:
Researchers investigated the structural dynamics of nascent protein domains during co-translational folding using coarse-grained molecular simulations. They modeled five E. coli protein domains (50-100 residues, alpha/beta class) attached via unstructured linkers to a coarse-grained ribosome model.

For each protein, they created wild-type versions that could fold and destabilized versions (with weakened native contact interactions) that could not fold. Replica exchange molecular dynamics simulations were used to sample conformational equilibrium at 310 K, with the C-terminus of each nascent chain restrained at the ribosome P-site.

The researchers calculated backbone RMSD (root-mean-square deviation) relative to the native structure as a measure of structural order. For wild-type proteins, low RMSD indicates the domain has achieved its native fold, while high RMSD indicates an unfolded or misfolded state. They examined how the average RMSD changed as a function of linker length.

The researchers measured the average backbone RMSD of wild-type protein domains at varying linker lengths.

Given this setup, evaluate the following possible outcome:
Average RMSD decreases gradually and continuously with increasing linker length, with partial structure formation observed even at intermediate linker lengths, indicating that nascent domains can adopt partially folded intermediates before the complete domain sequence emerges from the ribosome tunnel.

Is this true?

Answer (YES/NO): NO